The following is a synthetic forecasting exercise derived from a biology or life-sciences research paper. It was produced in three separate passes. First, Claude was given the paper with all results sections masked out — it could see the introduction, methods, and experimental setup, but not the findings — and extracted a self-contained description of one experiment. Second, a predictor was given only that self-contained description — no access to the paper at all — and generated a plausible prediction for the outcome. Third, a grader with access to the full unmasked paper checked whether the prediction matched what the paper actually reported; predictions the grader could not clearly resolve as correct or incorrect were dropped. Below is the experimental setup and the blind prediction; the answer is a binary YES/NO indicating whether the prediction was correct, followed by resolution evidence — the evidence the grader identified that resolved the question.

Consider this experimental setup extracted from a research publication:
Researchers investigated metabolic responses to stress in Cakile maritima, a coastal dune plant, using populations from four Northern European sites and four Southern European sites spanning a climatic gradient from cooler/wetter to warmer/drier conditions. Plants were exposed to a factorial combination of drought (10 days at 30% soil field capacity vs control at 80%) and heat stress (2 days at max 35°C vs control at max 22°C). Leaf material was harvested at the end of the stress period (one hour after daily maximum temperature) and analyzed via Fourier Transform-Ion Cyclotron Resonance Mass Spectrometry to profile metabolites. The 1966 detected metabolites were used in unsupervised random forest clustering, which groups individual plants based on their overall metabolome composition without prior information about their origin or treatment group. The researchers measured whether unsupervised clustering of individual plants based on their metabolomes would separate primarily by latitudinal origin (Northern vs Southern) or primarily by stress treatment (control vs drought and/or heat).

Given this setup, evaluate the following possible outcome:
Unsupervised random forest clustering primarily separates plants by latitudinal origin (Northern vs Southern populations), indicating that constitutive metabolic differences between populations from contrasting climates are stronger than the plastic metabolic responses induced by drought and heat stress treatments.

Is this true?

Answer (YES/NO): NO